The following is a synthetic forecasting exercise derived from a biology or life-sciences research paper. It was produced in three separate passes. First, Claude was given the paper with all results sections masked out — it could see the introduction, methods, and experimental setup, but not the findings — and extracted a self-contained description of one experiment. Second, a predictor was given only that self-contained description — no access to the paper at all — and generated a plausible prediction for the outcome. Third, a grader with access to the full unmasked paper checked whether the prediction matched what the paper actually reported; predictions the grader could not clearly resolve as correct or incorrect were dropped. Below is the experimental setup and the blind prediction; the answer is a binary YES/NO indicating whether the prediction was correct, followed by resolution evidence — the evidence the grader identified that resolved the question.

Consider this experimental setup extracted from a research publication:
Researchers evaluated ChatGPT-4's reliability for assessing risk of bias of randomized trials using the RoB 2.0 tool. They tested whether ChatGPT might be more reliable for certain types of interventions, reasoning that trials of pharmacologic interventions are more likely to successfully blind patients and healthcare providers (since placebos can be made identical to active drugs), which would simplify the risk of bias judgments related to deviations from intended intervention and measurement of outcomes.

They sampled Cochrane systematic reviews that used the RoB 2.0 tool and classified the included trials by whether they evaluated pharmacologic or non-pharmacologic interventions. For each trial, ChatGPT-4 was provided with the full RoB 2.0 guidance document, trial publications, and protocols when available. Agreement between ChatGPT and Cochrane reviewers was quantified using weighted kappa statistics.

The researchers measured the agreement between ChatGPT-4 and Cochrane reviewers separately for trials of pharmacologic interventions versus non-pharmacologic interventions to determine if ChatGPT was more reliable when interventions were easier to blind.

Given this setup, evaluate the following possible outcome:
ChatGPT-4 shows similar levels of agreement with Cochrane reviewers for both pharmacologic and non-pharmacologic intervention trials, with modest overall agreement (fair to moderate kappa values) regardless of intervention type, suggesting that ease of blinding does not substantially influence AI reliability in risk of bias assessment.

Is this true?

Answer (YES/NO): NO